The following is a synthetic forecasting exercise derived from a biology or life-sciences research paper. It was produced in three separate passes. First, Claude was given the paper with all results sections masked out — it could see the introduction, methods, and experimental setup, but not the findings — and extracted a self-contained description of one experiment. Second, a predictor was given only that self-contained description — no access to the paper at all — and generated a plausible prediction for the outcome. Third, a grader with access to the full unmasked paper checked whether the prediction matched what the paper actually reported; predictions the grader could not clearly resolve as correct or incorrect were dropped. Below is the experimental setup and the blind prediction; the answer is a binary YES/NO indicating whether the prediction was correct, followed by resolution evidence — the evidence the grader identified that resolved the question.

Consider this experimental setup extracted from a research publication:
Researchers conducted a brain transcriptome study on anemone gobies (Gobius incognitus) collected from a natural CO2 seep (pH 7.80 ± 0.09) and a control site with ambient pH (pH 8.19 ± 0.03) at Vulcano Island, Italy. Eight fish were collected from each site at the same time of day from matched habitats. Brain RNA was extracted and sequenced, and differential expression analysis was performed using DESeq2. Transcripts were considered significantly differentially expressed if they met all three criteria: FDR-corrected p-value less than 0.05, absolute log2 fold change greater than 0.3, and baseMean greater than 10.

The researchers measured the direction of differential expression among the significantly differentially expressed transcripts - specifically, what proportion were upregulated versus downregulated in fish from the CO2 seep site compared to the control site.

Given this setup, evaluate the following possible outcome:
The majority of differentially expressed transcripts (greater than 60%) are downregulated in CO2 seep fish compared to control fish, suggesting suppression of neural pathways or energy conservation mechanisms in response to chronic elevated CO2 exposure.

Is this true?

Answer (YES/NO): NO